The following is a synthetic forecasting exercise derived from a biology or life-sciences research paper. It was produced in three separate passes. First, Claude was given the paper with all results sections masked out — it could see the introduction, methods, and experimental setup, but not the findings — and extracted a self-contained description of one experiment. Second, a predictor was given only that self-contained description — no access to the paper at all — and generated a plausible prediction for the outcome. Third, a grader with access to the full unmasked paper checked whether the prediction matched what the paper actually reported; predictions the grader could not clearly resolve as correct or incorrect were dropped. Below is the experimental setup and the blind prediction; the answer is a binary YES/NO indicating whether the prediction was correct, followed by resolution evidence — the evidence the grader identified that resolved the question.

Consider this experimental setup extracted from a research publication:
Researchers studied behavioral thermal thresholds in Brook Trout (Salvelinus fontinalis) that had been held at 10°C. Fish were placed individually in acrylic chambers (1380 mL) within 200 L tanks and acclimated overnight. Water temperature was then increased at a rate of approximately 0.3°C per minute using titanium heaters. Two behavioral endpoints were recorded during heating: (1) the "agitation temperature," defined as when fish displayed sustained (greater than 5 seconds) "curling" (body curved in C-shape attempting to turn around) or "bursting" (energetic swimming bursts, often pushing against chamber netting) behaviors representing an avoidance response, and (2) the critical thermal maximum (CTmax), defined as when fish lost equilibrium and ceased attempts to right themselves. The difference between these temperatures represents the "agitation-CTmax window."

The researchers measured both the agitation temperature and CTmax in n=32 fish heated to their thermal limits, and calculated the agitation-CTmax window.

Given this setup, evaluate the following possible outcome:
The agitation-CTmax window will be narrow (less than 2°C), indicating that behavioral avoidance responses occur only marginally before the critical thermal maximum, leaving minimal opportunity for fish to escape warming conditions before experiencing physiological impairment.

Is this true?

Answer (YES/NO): NO